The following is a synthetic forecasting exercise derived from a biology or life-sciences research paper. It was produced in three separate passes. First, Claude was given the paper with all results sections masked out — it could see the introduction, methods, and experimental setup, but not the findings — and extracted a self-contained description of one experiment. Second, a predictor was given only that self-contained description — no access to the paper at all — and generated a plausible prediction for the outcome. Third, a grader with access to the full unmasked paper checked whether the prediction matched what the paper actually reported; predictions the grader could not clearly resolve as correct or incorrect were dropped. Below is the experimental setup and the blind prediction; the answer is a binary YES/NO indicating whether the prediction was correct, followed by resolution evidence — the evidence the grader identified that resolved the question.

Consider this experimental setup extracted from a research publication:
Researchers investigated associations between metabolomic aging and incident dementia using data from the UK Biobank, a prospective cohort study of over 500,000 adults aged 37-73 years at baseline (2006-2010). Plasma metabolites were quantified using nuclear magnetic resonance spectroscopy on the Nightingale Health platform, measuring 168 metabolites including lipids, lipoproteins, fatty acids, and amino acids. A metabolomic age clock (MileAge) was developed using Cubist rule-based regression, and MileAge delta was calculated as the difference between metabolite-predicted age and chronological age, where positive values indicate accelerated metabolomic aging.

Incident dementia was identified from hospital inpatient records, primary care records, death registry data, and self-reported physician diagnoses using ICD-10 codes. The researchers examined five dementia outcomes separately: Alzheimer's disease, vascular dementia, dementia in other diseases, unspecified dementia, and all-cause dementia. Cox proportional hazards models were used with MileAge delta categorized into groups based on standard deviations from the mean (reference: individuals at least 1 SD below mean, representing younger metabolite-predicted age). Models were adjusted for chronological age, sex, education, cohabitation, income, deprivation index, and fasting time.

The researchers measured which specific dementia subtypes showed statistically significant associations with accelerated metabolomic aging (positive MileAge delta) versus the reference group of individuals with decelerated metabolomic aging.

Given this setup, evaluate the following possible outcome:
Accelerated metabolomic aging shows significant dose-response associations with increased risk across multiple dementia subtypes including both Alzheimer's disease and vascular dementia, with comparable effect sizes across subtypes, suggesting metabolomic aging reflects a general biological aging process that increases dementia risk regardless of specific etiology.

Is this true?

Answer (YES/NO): NO